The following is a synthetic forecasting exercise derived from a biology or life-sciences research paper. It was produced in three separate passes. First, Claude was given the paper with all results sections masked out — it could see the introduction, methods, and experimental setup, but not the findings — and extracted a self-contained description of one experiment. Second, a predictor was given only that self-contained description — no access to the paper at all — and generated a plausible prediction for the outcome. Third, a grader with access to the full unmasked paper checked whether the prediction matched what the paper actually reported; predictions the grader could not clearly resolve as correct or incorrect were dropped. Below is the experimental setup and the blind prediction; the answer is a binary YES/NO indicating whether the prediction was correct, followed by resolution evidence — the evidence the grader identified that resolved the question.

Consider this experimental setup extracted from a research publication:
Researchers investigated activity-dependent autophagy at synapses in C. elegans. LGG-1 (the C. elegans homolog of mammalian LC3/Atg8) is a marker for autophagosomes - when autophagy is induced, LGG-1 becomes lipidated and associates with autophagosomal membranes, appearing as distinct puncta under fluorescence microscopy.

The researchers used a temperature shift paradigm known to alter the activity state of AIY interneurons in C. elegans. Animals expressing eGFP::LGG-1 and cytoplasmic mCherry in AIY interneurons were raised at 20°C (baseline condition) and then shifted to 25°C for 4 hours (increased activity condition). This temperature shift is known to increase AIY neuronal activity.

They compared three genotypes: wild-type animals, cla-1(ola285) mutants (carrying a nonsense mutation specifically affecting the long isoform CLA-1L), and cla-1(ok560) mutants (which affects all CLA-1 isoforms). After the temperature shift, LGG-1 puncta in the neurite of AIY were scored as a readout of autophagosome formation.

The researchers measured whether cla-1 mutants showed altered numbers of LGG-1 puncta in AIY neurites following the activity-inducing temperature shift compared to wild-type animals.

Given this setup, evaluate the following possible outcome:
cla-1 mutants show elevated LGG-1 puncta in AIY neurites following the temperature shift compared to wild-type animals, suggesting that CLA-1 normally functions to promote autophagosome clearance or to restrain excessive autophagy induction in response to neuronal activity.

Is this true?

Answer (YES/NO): NO